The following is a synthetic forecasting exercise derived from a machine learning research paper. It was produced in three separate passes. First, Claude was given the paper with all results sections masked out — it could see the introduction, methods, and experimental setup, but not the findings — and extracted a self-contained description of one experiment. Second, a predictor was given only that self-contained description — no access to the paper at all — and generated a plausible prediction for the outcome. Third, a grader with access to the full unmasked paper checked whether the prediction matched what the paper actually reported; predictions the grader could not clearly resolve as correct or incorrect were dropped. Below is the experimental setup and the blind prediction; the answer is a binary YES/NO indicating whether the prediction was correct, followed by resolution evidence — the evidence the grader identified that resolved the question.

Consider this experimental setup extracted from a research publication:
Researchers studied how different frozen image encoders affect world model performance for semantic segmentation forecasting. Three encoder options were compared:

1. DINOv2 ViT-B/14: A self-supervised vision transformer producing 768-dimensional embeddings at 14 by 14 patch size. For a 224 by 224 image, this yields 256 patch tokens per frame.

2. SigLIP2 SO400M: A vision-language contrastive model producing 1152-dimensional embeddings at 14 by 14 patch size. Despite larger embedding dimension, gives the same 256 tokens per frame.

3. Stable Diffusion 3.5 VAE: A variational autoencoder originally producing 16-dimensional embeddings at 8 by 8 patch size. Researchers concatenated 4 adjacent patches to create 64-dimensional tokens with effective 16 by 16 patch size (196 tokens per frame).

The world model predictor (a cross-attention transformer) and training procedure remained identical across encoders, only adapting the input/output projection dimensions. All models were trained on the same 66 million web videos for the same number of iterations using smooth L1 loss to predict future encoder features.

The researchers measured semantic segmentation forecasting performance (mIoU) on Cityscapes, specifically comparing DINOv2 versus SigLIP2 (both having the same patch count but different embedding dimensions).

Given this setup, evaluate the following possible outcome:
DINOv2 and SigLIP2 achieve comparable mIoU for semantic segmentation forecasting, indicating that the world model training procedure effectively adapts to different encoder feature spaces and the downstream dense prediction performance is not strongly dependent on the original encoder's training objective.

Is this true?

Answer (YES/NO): NO